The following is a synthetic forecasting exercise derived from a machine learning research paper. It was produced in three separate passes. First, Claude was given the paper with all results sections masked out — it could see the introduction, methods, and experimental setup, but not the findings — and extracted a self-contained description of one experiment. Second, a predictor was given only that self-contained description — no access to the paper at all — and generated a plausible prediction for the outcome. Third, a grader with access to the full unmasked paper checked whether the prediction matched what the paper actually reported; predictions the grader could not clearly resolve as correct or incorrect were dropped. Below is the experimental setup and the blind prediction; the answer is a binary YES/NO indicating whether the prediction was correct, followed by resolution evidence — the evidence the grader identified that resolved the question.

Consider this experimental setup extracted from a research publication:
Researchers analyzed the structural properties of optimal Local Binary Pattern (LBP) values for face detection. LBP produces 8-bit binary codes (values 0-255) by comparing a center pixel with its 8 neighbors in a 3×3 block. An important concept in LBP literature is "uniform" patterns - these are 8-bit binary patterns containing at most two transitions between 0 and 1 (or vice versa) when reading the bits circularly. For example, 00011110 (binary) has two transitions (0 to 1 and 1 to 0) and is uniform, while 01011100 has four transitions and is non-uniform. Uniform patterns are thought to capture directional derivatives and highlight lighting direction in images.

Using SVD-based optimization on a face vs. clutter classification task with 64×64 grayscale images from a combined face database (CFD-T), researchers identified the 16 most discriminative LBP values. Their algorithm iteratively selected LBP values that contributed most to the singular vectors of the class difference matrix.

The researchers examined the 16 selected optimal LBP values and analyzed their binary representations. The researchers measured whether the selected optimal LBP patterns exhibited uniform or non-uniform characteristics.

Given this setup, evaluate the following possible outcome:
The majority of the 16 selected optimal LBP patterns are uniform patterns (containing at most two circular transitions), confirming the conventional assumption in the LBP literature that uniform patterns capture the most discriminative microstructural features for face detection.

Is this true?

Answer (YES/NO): YES